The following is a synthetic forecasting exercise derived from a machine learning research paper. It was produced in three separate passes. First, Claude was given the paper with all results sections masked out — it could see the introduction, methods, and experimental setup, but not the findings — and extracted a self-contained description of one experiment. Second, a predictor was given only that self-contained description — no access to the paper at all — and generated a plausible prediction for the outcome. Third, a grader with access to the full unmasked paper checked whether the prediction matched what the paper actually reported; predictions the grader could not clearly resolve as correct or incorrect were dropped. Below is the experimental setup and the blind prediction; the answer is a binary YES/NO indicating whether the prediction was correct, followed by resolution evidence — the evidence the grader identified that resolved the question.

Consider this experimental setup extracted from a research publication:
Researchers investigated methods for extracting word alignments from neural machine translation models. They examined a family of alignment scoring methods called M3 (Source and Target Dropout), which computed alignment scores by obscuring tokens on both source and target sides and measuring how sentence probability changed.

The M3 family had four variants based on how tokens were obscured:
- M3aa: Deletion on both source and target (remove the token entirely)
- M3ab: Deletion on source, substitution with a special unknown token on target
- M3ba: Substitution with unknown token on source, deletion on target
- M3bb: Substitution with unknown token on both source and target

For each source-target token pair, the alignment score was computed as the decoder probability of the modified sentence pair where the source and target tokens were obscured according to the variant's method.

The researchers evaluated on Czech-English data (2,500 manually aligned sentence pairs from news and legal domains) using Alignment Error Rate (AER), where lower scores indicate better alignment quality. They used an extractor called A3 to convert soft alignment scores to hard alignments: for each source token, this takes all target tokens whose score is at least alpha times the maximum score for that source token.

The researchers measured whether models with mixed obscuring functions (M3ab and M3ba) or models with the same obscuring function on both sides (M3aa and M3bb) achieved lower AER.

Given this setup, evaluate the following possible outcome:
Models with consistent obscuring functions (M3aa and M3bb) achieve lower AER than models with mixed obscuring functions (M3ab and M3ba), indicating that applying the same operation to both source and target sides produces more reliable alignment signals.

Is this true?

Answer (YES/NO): YES